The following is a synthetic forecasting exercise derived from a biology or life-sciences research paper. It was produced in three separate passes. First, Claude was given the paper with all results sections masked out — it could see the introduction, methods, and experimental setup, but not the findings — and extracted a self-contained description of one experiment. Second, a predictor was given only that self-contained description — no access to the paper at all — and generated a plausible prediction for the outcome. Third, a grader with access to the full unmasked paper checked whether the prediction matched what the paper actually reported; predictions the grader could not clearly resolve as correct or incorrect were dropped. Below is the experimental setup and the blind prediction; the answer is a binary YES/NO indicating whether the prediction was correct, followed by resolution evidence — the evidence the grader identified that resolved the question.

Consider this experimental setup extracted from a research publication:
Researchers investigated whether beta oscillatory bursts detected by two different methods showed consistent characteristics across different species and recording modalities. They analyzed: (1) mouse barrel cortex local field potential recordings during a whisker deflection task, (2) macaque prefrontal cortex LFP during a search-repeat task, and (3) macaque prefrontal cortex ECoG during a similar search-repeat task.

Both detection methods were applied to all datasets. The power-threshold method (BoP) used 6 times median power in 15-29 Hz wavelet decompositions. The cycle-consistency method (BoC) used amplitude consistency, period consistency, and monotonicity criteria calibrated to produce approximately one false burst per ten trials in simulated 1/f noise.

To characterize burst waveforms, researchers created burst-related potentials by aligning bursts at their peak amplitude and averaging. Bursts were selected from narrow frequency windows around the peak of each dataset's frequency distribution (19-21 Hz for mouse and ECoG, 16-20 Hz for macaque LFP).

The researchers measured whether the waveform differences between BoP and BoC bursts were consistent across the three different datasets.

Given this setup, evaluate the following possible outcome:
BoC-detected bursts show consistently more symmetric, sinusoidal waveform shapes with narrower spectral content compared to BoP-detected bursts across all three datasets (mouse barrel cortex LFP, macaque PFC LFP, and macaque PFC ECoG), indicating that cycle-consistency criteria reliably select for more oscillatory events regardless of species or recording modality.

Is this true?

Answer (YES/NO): NO